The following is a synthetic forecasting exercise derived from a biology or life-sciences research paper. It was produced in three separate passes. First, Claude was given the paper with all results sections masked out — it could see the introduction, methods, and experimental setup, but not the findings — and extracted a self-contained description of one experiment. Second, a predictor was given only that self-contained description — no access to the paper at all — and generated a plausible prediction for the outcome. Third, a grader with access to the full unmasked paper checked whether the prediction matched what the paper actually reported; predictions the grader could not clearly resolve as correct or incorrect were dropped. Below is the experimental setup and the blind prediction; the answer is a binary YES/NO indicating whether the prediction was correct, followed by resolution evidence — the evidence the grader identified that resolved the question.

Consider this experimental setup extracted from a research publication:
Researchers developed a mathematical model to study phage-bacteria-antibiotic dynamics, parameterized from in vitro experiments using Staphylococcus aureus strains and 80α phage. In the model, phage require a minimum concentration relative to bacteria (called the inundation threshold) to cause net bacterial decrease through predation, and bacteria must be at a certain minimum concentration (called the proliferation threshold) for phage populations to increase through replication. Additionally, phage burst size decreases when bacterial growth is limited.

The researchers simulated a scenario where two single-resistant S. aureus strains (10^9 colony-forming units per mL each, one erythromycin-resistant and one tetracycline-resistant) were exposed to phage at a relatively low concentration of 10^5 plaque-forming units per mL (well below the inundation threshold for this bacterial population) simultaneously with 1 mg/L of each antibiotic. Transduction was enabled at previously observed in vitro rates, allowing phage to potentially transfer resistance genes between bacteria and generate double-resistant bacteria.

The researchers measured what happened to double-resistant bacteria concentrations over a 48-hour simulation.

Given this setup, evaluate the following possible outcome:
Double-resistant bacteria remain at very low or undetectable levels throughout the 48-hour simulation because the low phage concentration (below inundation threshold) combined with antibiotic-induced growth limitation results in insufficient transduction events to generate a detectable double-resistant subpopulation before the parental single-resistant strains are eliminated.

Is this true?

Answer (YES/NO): NO